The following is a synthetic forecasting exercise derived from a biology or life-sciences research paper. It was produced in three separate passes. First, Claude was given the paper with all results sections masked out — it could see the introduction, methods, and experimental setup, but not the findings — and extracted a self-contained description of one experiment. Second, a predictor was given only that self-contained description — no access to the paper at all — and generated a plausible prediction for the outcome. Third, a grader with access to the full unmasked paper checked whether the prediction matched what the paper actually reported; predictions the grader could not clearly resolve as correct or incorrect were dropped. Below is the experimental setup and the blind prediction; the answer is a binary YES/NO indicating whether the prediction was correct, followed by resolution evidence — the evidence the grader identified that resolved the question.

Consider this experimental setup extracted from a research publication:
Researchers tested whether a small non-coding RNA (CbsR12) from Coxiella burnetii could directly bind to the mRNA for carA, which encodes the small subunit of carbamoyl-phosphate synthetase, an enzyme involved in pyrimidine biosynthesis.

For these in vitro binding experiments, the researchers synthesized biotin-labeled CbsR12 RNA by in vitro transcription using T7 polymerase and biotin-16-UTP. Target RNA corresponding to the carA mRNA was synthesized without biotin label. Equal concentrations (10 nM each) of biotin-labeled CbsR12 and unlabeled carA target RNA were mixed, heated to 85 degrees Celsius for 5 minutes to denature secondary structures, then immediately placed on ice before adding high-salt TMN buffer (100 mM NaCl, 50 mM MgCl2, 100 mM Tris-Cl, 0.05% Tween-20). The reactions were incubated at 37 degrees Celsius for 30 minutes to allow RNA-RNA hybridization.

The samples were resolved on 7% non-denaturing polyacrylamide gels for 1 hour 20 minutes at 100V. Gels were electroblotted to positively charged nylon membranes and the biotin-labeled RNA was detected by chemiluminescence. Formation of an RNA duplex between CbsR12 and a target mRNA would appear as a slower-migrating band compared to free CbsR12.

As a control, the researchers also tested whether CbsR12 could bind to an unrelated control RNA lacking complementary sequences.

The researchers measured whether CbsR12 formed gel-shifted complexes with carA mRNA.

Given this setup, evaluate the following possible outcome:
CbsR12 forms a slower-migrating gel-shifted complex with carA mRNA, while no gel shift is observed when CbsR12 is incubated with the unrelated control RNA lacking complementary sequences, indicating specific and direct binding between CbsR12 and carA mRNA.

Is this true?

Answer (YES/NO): YES